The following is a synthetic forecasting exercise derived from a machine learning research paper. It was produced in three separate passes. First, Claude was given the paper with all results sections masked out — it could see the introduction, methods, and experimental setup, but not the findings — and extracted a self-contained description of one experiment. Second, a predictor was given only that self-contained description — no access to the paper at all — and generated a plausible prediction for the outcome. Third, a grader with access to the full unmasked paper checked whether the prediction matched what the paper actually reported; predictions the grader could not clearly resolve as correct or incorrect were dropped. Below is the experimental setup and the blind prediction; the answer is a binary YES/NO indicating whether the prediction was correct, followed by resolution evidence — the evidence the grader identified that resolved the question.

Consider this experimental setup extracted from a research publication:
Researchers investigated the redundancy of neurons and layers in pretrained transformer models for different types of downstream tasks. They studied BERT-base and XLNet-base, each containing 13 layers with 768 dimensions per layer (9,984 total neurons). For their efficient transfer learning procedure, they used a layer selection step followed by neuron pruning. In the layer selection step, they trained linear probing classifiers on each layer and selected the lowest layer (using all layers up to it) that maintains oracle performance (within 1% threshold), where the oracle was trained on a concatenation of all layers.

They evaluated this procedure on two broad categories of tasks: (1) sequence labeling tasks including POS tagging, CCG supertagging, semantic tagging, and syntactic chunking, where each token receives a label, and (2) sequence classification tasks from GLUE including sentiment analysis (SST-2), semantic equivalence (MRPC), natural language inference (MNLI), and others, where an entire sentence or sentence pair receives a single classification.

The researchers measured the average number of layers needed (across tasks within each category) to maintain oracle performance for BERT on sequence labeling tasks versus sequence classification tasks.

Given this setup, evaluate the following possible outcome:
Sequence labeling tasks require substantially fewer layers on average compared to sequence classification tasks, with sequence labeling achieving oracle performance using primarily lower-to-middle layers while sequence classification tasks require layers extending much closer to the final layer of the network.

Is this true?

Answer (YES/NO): YES